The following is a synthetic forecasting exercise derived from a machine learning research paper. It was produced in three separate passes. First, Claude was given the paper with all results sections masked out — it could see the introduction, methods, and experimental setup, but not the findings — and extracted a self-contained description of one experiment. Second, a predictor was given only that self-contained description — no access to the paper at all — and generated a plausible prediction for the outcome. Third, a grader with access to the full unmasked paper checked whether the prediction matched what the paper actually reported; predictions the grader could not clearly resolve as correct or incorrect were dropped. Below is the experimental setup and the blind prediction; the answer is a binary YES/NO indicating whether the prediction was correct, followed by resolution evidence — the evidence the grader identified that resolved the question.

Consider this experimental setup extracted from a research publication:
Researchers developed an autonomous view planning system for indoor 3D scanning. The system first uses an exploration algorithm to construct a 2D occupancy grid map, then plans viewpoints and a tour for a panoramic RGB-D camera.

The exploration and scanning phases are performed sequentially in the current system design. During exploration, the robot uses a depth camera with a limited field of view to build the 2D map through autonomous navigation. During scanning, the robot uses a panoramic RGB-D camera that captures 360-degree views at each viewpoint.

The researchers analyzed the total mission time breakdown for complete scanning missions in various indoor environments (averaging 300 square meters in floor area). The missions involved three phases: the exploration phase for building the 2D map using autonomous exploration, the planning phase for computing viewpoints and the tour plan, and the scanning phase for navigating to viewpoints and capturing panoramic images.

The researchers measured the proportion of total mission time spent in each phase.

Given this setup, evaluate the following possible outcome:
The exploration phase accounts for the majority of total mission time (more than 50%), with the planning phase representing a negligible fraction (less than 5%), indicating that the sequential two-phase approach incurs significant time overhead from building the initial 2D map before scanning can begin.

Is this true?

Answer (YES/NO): NO